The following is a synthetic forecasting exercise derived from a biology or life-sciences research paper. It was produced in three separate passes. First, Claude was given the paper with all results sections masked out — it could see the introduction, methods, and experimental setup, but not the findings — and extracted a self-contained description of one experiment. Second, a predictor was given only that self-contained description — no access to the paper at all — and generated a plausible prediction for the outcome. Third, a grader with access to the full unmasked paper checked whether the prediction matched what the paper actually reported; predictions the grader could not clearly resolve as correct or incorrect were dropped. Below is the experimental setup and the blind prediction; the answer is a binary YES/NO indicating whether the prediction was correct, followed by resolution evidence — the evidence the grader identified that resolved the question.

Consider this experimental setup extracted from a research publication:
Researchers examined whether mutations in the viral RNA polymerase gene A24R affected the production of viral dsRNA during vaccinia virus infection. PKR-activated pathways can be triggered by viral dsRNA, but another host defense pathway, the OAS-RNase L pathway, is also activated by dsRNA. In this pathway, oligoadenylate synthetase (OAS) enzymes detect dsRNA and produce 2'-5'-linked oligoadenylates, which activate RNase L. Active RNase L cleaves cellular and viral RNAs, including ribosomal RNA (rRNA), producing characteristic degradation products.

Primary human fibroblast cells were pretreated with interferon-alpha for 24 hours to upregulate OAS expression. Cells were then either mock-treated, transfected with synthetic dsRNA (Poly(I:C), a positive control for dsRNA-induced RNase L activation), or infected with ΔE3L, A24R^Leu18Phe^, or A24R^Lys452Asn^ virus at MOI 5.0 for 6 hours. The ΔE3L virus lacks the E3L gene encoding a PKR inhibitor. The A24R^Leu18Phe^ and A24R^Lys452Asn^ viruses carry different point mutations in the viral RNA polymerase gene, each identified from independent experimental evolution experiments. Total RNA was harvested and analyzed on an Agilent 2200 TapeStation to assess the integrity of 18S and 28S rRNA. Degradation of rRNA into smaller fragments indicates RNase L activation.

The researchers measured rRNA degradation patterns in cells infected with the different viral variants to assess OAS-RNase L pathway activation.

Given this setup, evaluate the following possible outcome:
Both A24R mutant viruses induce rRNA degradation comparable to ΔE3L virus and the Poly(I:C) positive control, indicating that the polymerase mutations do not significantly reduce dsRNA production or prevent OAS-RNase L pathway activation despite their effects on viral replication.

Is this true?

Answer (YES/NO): YES